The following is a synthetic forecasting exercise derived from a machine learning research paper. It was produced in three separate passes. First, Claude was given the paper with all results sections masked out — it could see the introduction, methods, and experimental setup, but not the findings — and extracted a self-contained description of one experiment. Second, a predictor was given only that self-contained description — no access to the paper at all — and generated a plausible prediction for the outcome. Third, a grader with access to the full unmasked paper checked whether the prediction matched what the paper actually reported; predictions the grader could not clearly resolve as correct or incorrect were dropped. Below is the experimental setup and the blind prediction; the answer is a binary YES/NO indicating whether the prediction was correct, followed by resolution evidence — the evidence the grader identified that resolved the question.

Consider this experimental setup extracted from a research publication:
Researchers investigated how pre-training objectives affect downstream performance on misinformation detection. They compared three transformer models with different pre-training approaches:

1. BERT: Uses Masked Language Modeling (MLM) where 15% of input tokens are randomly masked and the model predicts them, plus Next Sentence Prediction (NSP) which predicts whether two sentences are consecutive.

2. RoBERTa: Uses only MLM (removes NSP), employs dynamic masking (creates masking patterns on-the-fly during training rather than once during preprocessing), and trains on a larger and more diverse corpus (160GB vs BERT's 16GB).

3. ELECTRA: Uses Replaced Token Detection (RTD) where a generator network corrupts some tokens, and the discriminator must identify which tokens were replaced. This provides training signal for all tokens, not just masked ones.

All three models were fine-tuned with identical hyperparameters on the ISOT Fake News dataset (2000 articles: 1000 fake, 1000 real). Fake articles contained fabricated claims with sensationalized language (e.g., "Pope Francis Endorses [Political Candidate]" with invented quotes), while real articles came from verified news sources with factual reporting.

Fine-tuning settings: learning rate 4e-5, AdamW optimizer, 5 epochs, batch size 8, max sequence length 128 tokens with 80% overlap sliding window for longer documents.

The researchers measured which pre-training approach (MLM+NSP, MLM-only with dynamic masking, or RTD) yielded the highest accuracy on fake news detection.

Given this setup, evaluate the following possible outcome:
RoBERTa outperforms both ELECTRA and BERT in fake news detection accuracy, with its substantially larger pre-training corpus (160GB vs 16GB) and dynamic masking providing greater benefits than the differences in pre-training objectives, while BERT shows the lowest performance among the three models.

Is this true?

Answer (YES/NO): NO